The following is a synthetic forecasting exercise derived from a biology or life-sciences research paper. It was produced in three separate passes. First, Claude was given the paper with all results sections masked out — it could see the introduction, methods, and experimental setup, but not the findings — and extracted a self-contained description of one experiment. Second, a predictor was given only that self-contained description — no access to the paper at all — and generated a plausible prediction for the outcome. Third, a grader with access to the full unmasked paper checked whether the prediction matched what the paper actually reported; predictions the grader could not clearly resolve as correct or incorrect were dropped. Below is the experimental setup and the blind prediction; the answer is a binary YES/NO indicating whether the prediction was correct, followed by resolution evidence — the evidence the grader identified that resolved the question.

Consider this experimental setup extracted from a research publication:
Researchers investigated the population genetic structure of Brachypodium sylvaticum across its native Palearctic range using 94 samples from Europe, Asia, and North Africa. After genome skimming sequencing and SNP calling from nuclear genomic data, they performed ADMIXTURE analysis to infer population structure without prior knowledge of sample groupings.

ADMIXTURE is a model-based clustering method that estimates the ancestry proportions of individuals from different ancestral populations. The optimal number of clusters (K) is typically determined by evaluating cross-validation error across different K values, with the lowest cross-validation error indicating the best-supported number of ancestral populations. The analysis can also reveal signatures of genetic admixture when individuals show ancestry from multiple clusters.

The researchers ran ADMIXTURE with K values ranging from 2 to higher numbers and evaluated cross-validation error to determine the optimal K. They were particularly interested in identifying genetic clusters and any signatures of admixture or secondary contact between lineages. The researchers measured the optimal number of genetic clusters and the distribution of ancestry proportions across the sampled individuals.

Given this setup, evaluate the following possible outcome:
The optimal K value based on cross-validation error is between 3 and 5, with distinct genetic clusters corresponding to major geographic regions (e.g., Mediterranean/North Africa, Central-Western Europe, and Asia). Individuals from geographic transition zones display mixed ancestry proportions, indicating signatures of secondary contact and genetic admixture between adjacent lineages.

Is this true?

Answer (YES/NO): YES